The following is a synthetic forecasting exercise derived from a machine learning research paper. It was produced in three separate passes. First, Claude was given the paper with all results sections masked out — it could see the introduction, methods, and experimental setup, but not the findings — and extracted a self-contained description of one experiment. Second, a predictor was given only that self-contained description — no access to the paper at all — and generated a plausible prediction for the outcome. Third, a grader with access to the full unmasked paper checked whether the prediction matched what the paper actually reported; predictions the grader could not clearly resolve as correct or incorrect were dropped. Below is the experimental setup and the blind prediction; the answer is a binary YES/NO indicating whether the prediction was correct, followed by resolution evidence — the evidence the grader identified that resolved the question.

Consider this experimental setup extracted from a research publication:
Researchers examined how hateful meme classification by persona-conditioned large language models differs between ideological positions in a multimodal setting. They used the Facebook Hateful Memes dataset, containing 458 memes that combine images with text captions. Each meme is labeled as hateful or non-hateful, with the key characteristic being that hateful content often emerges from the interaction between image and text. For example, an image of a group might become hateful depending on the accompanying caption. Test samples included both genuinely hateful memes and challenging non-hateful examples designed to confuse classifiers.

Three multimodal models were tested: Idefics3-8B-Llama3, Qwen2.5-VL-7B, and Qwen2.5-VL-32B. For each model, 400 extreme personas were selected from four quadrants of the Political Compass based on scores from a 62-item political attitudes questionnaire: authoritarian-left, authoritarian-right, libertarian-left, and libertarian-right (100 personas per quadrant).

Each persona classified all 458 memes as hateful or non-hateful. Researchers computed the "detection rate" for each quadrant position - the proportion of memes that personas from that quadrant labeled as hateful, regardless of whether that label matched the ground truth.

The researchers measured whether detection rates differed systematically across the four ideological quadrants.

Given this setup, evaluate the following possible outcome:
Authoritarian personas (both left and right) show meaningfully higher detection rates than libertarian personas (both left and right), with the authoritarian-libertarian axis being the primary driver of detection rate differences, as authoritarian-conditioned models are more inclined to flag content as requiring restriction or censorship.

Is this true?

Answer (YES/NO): NO